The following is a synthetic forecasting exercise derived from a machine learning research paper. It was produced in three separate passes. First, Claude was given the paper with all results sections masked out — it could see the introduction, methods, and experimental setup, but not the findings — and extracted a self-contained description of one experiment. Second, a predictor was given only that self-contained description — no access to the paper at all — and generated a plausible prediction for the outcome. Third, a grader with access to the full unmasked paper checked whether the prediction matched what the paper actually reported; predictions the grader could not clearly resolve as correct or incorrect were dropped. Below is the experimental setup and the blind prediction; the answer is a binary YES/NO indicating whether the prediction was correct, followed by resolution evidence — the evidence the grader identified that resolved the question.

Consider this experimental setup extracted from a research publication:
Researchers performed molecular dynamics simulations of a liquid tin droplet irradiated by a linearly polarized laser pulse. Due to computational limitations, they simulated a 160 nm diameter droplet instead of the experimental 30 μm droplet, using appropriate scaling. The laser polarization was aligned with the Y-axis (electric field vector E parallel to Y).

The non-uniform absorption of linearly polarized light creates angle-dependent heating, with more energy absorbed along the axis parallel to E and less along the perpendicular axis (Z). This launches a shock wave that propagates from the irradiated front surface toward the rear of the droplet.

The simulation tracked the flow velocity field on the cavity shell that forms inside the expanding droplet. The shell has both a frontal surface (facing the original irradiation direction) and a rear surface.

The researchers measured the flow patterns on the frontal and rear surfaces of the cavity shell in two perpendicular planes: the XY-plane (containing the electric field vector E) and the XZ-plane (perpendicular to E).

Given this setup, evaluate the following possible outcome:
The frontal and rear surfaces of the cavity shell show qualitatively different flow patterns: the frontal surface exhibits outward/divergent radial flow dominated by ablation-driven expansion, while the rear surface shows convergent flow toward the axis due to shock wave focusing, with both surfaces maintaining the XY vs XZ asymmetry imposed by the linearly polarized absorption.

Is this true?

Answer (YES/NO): NO